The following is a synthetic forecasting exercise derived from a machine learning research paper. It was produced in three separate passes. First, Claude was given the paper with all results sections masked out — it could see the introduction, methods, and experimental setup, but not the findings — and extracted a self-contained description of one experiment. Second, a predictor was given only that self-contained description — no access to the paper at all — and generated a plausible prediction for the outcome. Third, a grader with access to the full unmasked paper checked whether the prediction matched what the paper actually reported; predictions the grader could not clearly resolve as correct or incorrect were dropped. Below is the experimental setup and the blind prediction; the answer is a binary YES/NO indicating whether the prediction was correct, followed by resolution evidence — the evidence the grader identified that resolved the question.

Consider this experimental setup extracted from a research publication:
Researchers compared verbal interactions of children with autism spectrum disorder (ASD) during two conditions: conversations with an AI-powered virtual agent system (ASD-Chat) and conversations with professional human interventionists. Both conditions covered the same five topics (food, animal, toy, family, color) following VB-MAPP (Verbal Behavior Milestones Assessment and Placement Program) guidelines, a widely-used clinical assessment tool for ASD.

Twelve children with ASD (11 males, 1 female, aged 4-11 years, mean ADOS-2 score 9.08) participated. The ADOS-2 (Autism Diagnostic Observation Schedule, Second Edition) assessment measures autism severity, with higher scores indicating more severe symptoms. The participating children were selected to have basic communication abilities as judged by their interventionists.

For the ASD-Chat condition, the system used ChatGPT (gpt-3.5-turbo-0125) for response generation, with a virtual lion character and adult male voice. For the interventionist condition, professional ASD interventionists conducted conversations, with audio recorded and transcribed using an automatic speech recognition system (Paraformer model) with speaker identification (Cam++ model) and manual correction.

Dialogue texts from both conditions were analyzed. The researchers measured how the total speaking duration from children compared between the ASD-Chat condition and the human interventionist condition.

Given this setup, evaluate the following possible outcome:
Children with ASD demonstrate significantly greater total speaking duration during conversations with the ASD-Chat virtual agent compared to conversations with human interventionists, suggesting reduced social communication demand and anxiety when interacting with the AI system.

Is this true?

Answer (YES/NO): YES